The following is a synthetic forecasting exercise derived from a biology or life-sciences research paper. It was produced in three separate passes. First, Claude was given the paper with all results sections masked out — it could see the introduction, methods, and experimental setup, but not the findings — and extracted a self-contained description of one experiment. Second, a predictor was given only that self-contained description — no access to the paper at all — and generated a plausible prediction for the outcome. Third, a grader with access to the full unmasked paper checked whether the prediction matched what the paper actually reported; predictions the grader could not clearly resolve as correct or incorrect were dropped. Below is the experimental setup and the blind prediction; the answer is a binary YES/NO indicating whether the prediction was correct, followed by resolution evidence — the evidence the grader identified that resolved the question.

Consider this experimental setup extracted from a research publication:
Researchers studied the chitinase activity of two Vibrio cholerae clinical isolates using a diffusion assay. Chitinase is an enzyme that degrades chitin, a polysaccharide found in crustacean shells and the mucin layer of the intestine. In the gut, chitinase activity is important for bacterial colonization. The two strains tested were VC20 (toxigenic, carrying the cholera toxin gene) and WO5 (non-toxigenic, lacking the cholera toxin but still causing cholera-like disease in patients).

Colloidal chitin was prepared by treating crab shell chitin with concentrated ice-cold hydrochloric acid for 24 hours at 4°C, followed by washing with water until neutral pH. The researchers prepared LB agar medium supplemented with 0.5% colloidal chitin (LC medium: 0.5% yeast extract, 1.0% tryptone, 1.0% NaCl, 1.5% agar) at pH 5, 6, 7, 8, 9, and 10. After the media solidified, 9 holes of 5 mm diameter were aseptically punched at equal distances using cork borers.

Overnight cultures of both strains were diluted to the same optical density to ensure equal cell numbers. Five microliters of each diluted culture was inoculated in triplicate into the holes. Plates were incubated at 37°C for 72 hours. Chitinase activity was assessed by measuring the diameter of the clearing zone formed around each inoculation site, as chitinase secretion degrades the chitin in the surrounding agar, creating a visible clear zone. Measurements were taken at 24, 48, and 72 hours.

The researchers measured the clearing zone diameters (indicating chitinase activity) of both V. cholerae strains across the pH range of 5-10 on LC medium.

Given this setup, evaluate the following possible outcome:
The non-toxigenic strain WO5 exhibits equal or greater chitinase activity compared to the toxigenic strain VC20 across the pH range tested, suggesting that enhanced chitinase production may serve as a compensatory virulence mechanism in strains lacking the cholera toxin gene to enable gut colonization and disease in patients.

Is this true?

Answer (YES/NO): YES